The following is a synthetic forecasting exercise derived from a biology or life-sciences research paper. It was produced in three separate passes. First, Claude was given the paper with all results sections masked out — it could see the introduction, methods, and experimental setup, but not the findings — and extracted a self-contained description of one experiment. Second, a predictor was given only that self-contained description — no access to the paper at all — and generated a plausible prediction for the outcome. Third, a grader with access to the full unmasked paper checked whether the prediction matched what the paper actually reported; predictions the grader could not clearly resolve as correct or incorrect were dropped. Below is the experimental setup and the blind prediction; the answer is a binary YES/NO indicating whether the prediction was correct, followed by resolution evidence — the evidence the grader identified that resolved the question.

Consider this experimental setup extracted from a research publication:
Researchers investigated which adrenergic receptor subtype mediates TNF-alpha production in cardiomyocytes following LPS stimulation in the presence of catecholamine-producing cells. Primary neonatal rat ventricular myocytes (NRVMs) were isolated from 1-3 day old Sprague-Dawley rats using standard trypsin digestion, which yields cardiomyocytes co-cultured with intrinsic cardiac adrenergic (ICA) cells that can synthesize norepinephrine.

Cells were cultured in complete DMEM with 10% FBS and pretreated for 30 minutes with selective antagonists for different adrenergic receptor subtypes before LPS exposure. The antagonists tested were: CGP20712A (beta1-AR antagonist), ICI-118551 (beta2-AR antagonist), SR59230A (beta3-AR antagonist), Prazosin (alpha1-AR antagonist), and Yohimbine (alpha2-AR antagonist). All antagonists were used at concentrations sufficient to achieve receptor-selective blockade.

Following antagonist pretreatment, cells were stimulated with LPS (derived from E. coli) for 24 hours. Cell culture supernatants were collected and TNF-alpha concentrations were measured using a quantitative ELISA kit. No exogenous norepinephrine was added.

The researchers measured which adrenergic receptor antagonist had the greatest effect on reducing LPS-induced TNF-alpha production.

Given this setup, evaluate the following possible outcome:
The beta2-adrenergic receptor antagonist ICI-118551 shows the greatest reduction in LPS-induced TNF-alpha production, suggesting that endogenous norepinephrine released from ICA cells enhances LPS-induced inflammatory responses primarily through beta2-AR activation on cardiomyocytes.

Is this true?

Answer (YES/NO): NO